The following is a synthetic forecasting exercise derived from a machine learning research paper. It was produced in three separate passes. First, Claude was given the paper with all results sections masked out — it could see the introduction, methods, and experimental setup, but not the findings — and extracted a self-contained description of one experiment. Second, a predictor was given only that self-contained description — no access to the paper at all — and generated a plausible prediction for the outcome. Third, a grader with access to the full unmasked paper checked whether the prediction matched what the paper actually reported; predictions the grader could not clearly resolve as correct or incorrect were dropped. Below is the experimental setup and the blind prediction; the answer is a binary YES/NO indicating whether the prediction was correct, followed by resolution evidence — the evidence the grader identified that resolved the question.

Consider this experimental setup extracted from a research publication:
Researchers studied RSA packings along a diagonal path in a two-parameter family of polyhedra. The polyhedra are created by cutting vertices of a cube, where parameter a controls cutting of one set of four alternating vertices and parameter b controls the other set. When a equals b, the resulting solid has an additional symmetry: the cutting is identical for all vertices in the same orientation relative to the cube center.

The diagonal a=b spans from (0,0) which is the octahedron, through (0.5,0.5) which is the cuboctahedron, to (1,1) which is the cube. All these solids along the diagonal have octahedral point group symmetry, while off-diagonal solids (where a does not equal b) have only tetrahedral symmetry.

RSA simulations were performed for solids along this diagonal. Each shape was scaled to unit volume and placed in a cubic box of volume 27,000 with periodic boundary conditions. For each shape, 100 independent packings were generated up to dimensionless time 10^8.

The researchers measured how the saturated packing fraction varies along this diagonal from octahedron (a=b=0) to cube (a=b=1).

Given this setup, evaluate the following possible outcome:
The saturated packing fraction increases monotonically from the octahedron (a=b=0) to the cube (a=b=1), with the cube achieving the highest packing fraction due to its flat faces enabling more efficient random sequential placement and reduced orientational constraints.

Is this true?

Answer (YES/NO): NO